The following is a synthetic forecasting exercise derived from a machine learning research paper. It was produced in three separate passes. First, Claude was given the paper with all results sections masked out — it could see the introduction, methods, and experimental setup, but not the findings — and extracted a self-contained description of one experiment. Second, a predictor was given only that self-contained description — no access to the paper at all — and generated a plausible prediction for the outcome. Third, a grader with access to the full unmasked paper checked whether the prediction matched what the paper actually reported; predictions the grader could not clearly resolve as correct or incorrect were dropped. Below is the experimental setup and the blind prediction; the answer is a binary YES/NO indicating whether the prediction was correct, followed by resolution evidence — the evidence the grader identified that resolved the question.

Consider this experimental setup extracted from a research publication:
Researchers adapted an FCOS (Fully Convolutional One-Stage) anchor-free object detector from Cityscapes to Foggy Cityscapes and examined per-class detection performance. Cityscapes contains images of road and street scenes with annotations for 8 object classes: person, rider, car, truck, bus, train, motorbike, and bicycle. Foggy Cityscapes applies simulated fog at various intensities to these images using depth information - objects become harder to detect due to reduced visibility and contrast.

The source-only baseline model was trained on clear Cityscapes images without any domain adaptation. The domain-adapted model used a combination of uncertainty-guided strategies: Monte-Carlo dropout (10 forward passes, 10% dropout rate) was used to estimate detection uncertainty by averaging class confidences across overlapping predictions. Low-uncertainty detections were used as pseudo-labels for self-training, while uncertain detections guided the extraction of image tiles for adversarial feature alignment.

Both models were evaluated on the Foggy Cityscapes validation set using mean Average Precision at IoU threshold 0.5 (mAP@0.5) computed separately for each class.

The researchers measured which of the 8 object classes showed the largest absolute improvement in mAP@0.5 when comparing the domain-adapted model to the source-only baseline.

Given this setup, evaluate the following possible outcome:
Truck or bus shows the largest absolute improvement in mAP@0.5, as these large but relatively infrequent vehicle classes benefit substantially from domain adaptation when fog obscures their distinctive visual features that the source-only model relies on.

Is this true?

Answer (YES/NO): YES